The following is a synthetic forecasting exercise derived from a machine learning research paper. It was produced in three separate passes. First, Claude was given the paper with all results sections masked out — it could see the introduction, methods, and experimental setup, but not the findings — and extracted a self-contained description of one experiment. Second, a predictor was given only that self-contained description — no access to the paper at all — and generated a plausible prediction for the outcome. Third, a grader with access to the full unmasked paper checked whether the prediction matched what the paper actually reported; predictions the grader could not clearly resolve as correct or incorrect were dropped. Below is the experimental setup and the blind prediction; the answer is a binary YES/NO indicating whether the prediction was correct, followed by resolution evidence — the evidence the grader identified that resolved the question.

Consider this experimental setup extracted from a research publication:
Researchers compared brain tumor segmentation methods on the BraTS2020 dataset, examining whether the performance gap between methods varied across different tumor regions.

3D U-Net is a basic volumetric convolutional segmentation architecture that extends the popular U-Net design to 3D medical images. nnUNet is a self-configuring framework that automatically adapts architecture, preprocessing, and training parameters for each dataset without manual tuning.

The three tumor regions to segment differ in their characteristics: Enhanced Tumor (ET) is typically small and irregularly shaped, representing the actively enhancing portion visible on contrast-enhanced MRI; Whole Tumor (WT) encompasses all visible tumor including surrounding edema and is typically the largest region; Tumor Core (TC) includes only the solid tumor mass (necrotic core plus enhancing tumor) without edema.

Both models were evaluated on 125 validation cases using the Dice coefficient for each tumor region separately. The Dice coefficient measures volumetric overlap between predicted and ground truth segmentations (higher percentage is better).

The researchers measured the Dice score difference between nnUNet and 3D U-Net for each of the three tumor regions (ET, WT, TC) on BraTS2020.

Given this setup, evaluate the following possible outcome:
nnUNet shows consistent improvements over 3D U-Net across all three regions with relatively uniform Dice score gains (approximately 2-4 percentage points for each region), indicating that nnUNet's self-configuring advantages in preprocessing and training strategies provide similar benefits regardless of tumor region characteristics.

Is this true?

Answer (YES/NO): NO